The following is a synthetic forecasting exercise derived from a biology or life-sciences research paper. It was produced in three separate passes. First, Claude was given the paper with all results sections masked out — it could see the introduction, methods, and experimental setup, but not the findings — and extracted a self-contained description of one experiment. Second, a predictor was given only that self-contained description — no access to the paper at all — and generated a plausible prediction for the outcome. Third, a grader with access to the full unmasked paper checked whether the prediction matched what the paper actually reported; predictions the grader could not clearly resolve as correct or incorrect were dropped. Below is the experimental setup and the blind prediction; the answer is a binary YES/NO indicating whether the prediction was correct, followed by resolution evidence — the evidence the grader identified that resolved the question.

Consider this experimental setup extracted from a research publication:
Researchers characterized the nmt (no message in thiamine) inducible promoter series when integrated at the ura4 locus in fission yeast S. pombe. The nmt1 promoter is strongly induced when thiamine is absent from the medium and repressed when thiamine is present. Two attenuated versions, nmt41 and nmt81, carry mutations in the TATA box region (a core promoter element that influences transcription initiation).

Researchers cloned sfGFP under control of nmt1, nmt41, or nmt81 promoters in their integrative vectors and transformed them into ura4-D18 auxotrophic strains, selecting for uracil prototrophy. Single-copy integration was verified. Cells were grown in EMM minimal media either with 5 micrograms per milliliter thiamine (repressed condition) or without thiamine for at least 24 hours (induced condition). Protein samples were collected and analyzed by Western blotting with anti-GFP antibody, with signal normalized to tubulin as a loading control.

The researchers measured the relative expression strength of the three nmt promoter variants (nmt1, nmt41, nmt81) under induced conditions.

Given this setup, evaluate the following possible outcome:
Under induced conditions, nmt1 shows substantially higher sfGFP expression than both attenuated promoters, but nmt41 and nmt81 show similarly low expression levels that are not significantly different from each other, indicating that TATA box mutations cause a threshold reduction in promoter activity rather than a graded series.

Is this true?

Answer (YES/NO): NO